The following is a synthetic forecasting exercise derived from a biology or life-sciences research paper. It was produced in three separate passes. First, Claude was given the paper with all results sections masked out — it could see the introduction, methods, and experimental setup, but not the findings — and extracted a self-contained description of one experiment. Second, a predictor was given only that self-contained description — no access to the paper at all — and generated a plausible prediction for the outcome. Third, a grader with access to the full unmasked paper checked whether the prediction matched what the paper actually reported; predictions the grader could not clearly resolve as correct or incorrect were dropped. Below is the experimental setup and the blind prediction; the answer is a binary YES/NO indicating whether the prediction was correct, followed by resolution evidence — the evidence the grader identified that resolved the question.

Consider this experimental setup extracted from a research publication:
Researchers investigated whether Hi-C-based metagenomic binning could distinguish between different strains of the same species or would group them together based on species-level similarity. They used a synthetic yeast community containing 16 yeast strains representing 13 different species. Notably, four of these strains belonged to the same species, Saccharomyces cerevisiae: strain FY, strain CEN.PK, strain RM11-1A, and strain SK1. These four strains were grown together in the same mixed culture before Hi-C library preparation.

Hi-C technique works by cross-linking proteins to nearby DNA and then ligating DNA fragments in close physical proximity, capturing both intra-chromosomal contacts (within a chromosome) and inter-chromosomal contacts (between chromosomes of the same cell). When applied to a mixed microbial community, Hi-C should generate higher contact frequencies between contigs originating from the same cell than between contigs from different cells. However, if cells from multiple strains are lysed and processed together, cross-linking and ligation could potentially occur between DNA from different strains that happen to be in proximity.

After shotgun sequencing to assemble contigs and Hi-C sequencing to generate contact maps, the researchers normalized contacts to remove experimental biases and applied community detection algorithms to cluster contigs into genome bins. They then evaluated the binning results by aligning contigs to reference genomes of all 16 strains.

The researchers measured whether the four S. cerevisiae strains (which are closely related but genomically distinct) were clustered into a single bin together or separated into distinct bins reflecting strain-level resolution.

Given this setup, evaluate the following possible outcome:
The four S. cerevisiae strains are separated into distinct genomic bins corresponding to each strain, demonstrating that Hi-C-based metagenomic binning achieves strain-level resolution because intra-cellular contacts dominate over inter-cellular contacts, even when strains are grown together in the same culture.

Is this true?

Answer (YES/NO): NO